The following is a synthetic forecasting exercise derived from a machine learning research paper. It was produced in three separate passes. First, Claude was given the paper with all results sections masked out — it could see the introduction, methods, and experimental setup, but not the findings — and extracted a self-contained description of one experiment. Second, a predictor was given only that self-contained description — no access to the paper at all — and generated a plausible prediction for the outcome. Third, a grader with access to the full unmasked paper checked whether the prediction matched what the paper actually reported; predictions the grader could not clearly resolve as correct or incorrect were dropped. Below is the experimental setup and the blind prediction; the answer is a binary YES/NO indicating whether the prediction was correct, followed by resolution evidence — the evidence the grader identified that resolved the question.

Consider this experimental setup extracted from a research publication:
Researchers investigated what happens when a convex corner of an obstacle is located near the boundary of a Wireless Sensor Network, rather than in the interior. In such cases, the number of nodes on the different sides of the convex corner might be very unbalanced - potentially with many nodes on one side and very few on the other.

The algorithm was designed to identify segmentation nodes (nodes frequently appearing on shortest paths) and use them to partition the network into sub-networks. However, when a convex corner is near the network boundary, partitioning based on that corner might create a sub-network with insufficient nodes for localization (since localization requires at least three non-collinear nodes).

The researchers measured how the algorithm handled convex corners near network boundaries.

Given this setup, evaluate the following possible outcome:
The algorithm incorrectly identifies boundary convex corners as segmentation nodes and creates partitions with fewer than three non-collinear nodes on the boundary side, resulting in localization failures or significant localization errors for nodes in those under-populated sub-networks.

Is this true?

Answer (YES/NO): NO